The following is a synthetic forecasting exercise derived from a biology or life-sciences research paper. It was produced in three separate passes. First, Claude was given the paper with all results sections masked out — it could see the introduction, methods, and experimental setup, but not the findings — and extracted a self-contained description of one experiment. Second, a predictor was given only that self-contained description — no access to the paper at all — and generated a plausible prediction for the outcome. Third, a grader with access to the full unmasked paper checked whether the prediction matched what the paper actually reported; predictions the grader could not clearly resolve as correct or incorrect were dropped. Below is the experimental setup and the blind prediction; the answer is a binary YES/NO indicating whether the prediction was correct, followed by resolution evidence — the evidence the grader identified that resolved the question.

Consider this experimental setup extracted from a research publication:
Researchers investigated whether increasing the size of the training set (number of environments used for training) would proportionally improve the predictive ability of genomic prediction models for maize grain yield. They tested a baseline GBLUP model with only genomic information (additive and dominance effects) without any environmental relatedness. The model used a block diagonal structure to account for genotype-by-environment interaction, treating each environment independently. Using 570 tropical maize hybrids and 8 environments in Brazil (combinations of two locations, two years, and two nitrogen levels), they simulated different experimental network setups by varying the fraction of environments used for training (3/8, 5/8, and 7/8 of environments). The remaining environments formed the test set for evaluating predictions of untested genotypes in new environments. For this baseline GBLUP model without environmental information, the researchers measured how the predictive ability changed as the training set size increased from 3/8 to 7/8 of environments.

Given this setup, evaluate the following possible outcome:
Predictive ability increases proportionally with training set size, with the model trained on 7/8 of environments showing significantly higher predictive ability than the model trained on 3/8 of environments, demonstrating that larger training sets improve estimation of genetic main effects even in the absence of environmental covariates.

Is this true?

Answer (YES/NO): NO